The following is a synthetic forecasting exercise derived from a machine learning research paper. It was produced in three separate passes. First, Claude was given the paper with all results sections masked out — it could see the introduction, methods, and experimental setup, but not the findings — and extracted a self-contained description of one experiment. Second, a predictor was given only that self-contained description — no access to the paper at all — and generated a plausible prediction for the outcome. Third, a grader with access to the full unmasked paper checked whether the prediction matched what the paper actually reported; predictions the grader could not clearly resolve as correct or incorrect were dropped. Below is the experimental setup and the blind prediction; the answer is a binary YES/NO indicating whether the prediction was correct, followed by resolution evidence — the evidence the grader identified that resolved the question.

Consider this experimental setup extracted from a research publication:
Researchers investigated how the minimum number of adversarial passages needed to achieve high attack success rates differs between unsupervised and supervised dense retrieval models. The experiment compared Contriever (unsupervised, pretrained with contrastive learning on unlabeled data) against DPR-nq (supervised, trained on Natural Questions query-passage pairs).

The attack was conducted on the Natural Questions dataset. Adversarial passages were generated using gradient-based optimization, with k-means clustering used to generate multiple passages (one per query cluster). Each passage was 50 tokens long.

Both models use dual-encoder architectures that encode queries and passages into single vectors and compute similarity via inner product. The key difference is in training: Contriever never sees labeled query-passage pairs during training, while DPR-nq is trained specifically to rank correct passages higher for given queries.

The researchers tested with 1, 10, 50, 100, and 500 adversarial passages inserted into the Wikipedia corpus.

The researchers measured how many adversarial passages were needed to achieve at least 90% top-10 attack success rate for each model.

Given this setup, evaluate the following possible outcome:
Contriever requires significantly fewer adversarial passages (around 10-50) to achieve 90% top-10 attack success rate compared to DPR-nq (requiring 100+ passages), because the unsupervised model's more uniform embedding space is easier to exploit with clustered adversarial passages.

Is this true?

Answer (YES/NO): NO